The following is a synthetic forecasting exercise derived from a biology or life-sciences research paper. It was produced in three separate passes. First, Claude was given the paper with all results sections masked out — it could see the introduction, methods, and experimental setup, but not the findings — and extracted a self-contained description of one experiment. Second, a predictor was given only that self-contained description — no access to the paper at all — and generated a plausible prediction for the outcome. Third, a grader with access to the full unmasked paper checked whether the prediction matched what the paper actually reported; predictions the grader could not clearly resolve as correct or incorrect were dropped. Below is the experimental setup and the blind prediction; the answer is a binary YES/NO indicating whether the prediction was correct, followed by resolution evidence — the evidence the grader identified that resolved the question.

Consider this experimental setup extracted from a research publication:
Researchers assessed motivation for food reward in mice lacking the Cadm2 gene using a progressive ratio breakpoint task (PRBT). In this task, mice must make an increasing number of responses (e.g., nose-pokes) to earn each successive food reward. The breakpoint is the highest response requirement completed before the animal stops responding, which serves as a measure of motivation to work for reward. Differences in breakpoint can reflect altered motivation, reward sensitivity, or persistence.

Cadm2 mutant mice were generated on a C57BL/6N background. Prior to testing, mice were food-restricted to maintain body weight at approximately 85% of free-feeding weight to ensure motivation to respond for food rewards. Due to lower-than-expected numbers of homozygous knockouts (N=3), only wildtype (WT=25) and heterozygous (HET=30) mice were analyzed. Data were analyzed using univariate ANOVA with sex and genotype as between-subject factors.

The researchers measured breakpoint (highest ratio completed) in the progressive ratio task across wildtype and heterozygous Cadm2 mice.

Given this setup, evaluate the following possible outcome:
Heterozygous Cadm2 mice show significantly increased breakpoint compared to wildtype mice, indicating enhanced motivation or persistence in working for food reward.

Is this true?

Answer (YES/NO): NO